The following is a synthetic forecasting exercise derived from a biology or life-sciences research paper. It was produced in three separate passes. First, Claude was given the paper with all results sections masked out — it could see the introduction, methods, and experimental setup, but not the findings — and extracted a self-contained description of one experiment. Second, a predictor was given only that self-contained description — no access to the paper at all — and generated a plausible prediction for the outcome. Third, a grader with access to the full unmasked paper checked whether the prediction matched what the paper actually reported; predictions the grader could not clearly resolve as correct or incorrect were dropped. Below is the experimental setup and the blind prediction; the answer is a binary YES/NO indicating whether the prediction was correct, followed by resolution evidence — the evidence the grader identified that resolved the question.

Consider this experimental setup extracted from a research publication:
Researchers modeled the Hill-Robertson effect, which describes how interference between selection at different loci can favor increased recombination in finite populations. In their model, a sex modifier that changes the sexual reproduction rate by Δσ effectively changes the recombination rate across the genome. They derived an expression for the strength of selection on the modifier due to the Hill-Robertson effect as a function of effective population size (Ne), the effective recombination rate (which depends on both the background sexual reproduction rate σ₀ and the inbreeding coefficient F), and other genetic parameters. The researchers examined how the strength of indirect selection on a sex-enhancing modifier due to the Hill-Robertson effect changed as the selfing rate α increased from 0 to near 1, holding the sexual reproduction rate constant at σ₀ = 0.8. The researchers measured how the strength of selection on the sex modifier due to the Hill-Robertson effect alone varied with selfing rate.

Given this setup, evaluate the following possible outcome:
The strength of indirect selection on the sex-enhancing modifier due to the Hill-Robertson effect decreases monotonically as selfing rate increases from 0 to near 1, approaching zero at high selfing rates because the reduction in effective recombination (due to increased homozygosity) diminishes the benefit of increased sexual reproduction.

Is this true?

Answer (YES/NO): NO